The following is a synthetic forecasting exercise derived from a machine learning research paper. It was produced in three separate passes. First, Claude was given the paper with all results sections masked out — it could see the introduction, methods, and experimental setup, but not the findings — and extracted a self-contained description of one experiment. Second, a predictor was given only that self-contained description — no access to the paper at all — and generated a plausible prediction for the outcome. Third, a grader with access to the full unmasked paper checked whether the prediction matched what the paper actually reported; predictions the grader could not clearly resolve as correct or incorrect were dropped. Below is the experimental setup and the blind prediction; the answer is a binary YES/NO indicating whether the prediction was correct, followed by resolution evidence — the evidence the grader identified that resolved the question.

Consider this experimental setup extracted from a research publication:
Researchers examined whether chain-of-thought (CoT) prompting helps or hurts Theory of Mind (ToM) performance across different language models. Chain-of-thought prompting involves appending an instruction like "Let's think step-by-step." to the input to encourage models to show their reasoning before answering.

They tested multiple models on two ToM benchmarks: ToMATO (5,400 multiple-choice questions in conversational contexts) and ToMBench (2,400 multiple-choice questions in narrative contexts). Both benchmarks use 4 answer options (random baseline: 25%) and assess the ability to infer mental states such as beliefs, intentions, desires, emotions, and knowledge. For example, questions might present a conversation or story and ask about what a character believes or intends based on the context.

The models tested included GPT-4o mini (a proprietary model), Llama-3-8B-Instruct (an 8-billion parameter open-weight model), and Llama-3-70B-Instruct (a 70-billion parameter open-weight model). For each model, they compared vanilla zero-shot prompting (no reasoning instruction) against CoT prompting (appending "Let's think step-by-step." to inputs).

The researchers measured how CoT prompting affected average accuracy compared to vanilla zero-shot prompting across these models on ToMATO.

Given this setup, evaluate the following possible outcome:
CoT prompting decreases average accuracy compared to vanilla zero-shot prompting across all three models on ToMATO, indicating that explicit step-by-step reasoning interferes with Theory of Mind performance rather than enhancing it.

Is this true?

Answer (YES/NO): NO